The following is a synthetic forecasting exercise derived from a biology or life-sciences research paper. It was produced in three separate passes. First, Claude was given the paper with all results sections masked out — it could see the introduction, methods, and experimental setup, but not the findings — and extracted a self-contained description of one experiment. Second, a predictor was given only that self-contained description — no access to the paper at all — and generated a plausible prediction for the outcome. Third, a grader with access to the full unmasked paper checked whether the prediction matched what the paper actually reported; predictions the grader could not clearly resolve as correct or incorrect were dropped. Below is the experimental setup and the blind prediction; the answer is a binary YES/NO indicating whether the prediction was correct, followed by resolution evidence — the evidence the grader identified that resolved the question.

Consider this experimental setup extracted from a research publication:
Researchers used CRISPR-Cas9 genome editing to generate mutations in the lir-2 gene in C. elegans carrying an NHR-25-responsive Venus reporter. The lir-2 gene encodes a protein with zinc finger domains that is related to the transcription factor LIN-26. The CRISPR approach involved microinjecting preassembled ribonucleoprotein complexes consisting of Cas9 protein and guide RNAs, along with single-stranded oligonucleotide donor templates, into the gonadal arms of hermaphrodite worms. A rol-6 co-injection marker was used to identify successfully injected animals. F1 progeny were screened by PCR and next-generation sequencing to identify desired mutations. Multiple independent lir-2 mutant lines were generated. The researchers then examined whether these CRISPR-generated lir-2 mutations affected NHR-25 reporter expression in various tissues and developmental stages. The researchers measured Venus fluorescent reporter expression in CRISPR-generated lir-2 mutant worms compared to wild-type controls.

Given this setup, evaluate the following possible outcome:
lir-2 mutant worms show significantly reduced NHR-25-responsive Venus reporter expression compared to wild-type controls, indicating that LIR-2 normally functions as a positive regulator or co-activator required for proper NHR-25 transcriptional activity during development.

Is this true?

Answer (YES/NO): NO